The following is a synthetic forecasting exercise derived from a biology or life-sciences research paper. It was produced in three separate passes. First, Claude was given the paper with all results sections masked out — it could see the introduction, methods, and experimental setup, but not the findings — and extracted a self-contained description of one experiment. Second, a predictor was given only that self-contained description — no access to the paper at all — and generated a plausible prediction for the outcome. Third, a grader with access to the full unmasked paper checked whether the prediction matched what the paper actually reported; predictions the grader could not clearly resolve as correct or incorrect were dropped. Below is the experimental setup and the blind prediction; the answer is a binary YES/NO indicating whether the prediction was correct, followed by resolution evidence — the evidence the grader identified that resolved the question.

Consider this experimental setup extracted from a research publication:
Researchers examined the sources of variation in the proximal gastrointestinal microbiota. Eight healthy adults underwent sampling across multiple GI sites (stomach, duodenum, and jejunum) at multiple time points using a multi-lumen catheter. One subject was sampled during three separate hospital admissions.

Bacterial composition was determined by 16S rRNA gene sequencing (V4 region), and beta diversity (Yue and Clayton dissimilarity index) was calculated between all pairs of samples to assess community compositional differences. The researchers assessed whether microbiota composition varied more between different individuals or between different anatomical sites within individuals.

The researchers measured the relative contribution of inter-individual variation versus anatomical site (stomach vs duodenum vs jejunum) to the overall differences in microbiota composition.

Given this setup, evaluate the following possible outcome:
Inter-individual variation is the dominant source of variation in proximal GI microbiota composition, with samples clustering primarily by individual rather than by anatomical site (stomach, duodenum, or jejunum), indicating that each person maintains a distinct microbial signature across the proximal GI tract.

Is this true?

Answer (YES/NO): YES